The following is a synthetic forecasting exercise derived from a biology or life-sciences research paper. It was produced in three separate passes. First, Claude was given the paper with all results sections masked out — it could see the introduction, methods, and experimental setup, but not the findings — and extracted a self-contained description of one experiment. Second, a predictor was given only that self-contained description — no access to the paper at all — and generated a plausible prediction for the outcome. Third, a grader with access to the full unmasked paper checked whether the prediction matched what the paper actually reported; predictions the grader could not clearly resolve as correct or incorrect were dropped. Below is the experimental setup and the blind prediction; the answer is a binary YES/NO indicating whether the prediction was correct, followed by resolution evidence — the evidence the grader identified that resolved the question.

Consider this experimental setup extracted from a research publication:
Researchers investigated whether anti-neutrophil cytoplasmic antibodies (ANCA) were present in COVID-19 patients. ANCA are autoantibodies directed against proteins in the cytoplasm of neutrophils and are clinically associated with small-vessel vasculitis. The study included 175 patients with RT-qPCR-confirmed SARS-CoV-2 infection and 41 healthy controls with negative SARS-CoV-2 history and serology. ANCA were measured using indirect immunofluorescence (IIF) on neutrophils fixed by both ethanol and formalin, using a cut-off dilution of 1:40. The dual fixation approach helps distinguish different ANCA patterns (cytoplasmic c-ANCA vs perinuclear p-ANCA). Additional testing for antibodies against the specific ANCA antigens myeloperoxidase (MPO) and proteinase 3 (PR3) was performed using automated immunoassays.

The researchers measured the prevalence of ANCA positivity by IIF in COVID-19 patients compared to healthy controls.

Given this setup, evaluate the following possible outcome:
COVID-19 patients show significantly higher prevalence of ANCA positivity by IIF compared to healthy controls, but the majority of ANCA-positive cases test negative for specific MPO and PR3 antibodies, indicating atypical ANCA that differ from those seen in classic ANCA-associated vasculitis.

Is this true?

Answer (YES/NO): NO